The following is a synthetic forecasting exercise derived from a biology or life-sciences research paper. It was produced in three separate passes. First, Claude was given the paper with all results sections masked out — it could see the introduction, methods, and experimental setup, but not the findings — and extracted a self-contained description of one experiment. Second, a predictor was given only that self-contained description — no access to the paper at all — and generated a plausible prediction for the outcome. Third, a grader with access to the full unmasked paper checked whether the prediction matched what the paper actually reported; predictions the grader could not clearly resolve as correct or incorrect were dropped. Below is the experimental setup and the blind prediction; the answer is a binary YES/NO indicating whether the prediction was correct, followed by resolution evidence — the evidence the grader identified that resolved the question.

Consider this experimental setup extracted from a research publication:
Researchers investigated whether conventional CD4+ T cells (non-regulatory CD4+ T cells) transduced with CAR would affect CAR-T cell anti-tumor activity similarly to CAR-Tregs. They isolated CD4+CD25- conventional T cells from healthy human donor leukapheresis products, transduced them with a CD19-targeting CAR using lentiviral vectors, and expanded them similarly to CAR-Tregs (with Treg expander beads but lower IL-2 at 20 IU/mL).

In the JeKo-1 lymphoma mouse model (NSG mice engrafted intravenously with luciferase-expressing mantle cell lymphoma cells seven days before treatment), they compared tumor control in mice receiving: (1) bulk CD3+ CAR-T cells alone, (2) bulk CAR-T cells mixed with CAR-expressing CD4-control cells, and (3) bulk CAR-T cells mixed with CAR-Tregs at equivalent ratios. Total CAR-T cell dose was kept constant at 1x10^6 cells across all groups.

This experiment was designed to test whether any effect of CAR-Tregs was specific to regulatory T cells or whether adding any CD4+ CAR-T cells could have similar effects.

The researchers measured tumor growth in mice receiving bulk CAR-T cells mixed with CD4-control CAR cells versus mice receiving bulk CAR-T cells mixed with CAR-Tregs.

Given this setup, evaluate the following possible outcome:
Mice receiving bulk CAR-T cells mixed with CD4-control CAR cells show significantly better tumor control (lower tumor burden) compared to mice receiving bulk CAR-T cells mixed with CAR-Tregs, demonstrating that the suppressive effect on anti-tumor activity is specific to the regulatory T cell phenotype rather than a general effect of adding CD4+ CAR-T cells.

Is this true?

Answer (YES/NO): YES